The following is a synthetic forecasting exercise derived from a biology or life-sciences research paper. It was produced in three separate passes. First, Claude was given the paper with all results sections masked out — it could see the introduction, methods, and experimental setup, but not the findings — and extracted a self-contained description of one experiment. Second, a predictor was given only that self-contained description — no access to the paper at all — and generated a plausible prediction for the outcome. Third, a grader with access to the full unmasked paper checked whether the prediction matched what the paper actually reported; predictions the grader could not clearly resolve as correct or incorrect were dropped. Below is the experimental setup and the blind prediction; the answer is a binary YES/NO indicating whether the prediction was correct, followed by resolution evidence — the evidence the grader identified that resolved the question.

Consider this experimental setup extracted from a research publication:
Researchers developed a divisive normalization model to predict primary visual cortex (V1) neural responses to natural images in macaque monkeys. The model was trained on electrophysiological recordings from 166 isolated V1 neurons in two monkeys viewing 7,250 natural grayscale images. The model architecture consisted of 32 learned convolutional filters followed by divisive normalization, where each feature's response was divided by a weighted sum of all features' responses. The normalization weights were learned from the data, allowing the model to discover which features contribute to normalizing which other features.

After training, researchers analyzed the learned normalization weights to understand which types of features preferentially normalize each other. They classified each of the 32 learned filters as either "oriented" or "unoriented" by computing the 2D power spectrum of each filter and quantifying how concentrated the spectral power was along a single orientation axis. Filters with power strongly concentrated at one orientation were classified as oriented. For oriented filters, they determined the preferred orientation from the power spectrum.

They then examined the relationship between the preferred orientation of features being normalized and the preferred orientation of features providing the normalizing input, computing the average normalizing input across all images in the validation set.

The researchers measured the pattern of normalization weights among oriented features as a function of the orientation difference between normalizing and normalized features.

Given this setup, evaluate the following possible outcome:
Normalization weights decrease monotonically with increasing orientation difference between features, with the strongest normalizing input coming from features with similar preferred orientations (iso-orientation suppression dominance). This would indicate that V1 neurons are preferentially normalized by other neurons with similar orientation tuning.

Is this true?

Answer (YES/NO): YES